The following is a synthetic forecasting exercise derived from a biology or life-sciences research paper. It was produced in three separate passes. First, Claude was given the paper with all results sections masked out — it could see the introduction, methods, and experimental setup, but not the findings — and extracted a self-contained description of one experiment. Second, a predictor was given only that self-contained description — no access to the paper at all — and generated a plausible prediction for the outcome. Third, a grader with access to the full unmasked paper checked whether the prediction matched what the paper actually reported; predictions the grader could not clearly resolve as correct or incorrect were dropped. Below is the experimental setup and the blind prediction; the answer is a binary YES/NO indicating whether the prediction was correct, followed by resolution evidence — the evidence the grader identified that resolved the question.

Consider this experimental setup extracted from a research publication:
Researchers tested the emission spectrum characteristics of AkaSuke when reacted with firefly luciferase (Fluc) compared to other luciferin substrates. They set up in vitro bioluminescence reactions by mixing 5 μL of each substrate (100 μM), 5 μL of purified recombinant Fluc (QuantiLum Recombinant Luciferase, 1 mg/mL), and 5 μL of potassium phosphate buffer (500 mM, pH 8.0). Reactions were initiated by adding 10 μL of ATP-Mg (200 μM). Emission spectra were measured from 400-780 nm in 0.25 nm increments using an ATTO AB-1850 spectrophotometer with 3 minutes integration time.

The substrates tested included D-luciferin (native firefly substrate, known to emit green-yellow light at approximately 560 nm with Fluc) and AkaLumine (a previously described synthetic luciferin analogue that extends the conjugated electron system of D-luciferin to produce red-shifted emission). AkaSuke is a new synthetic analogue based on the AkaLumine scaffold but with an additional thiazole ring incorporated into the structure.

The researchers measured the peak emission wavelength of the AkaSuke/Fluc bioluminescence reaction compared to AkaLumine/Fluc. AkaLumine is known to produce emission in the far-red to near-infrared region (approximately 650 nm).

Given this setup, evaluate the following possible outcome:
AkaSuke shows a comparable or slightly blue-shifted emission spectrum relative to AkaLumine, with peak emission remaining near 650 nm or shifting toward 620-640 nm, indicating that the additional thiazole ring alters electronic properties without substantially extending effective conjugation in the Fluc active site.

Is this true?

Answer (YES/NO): NO